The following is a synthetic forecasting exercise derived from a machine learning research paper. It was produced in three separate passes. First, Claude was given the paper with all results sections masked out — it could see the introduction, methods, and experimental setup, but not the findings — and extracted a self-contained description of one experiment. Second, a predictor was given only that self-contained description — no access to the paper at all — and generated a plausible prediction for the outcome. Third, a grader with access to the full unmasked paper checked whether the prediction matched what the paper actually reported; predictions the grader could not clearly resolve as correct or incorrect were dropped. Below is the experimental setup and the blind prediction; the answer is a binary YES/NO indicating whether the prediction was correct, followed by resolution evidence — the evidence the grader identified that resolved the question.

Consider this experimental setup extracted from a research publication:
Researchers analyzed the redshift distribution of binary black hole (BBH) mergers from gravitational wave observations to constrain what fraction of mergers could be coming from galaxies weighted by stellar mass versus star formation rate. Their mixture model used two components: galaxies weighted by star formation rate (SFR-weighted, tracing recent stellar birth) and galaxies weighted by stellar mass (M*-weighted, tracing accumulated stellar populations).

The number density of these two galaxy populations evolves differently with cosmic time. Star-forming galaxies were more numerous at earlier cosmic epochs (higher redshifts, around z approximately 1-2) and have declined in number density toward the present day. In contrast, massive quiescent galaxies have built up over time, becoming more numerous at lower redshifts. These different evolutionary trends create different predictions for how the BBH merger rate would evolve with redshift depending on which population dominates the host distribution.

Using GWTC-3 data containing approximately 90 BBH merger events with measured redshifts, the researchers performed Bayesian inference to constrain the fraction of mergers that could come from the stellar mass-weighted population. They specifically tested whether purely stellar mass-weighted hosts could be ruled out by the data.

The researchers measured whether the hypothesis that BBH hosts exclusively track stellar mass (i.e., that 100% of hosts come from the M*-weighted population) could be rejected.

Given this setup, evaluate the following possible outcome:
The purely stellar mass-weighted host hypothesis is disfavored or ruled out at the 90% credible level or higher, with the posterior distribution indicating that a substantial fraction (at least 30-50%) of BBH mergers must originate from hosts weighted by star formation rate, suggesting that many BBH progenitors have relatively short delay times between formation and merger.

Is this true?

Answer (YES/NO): YES